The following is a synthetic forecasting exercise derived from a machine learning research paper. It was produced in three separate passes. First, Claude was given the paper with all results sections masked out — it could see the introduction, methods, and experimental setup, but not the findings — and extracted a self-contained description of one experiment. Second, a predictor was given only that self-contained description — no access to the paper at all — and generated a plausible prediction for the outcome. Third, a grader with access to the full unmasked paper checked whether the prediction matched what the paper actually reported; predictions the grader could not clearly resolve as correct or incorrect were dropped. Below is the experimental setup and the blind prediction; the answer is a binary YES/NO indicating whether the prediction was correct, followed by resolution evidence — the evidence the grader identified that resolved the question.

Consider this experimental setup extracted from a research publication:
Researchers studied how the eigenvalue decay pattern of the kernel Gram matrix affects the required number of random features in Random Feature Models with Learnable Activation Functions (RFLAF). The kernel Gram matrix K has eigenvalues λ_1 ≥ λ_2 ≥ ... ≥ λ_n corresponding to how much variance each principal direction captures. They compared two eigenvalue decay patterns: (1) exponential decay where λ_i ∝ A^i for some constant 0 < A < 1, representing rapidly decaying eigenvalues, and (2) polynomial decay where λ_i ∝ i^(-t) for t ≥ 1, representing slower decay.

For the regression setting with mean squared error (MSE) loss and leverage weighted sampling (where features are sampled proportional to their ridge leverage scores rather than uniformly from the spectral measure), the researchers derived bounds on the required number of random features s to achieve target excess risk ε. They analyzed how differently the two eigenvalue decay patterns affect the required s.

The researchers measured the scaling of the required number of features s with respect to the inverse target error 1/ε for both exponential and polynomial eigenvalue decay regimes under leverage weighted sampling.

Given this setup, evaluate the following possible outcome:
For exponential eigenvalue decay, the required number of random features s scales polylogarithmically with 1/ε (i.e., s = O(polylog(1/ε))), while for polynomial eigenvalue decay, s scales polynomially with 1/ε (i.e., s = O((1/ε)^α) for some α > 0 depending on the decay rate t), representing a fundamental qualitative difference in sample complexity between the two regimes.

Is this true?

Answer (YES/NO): YES